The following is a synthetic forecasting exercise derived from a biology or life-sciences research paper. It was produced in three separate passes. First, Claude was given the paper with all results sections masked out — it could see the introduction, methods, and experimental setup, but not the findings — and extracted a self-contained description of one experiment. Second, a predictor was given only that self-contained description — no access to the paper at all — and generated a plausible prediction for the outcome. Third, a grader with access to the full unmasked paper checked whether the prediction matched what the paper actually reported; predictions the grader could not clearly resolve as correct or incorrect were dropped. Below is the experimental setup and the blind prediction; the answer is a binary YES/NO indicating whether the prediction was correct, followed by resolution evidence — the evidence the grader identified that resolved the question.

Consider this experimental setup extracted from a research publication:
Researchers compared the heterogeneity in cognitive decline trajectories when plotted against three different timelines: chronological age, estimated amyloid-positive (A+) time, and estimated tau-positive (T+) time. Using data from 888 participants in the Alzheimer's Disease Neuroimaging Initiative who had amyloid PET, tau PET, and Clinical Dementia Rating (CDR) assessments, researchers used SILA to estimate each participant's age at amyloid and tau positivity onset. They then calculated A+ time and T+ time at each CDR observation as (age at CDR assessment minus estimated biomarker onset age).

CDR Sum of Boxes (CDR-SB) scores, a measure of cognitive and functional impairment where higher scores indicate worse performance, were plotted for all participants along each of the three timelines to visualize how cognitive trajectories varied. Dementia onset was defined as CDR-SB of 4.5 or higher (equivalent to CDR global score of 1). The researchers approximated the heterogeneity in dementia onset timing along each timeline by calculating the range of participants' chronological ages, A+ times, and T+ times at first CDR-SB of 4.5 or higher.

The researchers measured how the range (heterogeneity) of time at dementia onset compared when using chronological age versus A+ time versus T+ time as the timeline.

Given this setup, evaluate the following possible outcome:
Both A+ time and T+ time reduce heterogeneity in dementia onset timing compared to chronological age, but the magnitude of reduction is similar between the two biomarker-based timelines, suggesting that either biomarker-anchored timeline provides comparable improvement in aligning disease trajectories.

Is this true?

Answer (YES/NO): NO